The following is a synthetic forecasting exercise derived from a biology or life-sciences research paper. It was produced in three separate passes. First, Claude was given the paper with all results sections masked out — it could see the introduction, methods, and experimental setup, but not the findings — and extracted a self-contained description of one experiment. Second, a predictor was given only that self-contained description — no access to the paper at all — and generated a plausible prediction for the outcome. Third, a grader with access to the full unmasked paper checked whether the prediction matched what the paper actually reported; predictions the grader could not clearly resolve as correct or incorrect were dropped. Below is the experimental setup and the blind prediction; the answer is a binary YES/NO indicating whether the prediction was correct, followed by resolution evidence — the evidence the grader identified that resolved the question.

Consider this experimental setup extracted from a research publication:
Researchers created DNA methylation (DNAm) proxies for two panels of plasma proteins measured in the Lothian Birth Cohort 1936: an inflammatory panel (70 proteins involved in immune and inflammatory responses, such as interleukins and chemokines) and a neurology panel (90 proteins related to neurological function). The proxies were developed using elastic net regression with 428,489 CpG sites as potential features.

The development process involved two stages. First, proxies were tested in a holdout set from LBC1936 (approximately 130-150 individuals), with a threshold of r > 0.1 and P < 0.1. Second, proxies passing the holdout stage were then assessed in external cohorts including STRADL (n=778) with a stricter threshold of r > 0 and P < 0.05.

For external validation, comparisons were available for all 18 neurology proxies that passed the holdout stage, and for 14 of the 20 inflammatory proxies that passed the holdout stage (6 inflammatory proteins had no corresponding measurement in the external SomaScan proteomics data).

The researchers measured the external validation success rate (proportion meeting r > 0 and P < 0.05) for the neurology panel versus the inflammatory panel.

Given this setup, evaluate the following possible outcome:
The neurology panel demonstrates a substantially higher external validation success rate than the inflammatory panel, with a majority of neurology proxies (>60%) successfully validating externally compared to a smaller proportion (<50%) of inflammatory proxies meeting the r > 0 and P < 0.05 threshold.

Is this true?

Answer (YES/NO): NO